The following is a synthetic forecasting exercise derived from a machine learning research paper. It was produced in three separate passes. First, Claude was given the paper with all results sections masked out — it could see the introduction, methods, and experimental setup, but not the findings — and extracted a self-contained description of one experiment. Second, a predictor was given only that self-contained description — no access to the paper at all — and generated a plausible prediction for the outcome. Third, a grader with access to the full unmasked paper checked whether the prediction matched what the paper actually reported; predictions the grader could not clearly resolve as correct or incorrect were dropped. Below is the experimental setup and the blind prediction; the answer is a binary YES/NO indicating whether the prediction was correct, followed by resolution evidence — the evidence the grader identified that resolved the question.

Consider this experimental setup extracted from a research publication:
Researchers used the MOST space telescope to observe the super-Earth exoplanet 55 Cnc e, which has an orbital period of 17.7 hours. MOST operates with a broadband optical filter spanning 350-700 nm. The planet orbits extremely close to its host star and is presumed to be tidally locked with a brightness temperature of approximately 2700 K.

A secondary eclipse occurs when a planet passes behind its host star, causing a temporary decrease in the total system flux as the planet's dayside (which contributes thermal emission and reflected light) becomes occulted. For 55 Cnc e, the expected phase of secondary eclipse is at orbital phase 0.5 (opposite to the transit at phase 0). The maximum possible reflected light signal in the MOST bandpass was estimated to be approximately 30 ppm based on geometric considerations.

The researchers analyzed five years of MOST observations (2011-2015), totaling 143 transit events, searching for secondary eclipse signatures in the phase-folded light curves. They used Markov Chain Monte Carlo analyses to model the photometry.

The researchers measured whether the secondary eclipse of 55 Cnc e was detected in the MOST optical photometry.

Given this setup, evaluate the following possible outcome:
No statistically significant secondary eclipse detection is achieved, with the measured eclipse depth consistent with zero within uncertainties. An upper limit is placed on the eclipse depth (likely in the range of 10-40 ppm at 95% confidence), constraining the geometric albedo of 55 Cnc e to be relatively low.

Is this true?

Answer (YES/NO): YES